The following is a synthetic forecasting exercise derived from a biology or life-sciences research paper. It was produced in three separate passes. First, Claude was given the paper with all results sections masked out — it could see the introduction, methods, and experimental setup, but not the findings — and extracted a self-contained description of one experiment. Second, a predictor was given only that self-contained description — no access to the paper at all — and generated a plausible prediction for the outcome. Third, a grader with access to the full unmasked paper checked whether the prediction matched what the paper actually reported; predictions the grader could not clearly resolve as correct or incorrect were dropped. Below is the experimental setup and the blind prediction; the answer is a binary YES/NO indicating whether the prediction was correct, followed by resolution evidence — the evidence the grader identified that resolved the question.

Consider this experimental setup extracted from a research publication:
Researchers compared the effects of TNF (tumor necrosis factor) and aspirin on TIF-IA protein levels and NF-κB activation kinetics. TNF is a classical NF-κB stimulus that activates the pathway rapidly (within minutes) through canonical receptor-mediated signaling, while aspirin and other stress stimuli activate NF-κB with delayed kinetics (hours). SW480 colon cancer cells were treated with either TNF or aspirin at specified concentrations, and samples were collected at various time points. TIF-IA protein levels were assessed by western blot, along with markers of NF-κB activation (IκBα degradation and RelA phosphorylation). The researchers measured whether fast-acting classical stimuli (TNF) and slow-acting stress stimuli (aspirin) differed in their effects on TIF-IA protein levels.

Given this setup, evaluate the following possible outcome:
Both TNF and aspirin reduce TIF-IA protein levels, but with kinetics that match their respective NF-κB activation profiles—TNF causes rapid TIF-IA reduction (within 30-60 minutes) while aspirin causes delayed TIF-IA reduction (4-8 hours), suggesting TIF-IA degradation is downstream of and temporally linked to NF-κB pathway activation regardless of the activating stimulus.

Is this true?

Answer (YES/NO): NO